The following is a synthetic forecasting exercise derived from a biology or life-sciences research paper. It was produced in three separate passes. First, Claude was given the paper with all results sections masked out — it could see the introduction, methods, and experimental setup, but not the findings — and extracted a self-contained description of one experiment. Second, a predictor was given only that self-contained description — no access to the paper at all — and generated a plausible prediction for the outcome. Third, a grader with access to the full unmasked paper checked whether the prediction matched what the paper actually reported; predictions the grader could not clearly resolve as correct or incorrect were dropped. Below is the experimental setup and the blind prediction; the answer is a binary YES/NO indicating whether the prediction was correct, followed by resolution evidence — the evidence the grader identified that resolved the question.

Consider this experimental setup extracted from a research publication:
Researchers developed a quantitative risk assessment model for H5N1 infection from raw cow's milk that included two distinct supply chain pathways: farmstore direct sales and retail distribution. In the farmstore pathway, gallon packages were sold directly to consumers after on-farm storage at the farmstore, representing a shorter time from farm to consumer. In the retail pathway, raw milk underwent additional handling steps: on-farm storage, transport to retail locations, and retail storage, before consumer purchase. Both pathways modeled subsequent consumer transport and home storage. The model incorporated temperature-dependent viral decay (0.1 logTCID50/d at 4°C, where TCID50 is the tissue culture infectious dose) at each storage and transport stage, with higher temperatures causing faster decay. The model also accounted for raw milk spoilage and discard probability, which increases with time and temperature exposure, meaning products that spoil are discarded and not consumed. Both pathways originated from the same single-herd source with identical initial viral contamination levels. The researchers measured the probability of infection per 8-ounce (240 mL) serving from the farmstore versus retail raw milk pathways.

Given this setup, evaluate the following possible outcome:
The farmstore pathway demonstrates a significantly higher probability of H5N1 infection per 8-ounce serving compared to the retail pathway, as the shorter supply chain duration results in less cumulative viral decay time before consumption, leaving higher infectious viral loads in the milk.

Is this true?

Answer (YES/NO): NO